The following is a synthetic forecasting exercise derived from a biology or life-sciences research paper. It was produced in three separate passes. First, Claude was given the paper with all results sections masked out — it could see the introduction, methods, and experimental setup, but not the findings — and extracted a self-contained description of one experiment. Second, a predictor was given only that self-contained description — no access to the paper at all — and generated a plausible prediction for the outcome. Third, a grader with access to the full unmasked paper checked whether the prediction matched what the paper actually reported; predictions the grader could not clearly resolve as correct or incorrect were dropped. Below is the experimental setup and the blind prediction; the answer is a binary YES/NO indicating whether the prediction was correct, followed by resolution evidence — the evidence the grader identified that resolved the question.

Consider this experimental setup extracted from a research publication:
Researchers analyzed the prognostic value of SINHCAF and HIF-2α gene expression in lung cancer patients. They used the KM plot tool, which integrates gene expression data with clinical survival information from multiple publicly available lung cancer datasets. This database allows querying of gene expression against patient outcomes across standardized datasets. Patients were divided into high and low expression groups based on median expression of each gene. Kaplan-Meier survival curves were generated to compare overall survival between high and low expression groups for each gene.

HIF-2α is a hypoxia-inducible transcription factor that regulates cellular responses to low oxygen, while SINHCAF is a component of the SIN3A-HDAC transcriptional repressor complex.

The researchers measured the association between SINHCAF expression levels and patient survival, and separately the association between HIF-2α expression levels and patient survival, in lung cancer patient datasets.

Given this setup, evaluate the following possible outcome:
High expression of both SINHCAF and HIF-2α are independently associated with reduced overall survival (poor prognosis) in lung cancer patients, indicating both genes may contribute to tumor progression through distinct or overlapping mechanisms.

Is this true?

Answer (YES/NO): NO